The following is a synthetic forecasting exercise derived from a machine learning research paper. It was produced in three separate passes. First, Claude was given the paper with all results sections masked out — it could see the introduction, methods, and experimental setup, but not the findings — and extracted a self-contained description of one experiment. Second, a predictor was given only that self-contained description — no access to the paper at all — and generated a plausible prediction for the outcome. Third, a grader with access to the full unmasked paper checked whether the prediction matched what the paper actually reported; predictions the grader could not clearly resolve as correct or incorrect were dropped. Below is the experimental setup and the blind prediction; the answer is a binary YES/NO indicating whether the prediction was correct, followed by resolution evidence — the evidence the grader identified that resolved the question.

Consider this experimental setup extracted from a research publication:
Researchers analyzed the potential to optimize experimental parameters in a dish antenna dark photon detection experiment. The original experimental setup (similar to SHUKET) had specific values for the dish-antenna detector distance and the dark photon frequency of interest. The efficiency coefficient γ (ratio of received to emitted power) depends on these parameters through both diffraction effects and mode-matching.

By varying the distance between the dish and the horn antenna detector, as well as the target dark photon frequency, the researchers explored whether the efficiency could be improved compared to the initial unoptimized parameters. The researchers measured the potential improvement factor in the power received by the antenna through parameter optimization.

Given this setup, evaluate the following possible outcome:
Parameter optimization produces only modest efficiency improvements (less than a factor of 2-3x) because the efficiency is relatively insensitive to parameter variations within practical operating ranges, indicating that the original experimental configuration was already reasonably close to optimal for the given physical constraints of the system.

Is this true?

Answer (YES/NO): NO